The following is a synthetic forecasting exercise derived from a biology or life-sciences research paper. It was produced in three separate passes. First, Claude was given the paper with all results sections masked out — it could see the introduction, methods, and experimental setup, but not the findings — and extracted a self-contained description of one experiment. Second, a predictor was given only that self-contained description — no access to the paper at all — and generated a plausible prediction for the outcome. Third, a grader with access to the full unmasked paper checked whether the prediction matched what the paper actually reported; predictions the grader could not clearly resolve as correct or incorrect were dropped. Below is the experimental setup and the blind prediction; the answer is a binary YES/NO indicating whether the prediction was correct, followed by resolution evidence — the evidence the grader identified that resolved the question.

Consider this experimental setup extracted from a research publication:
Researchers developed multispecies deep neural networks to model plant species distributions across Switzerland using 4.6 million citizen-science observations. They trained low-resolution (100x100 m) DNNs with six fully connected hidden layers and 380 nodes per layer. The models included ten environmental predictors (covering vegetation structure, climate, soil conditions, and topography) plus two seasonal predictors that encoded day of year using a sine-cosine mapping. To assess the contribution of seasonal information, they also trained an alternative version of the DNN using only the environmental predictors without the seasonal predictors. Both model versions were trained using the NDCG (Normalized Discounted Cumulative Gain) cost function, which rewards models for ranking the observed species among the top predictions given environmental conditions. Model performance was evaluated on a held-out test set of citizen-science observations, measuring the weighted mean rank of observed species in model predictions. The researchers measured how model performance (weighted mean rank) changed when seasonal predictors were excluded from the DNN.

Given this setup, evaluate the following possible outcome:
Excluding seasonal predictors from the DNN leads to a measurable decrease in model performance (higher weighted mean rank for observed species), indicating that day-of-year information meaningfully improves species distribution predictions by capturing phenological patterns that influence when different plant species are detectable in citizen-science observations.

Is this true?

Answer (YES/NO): YES